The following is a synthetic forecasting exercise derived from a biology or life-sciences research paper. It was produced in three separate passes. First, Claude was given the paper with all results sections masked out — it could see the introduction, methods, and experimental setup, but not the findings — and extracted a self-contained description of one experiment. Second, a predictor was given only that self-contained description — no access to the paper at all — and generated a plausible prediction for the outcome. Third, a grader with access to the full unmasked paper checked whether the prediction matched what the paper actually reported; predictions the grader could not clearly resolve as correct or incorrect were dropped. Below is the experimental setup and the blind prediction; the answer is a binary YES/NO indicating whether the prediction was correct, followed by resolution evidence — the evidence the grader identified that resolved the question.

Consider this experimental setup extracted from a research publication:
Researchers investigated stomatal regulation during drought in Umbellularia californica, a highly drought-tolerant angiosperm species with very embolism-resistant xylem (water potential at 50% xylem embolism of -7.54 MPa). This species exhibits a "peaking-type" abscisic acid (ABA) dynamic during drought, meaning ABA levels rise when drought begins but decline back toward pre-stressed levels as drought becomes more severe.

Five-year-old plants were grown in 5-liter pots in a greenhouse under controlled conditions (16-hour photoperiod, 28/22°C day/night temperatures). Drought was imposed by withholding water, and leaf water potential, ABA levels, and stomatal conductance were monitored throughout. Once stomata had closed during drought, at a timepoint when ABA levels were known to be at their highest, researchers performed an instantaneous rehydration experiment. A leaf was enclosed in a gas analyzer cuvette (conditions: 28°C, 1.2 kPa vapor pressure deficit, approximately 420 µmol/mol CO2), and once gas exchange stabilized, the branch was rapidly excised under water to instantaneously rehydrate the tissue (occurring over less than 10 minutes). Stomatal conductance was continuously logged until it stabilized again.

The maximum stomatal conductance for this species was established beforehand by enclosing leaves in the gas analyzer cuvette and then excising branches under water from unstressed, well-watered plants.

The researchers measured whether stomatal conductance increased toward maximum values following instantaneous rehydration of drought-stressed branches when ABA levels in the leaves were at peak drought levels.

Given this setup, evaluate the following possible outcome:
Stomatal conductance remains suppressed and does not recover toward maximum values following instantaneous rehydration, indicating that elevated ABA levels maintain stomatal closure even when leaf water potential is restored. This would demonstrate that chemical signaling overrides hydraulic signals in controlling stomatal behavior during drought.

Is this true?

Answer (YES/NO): YES